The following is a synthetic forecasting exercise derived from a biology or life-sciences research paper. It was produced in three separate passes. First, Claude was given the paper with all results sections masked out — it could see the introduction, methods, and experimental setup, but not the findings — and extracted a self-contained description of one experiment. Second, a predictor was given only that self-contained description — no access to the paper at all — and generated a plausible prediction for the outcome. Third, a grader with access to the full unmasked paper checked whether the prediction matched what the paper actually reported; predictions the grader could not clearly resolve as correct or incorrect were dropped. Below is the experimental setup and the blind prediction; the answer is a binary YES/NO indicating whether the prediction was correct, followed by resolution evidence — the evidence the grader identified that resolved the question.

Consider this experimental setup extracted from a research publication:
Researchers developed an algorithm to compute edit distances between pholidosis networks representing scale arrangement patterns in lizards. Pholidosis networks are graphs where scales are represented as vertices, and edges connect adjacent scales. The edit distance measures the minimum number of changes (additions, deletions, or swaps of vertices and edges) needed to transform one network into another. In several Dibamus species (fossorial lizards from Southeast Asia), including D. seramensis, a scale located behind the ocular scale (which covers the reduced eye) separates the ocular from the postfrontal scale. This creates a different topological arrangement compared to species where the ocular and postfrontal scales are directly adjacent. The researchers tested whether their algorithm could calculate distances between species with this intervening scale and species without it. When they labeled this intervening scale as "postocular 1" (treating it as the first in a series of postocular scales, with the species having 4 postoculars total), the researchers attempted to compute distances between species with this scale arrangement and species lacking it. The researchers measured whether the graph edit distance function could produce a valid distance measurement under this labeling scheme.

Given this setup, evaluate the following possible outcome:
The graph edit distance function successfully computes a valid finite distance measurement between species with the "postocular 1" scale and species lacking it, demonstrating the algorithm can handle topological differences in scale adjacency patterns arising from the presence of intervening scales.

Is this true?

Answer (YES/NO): NO